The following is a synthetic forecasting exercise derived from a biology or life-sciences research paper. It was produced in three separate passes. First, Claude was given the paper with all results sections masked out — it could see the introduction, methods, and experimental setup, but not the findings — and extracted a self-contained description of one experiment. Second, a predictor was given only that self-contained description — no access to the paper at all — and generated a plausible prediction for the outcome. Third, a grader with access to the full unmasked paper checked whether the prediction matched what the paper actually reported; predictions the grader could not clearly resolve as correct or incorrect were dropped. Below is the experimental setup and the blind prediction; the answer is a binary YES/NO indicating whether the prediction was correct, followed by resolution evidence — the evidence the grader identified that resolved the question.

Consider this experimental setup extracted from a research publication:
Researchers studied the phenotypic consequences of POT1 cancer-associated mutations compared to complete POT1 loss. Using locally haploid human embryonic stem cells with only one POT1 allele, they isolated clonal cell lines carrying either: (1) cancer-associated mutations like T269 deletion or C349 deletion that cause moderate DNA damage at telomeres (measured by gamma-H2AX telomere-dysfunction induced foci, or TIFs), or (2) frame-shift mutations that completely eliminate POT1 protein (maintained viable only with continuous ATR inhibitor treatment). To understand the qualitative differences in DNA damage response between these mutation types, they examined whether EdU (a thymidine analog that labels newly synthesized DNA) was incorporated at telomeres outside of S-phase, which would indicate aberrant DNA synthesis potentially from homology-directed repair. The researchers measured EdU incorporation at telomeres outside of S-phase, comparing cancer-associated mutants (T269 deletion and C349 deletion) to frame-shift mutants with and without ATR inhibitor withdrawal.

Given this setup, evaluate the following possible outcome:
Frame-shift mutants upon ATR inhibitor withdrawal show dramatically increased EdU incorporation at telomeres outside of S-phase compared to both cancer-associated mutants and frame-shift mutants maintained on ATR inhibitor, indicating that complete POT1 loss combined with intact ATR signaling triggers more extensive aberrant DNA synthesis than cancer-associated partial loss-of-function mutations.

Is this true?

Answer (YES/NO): YES